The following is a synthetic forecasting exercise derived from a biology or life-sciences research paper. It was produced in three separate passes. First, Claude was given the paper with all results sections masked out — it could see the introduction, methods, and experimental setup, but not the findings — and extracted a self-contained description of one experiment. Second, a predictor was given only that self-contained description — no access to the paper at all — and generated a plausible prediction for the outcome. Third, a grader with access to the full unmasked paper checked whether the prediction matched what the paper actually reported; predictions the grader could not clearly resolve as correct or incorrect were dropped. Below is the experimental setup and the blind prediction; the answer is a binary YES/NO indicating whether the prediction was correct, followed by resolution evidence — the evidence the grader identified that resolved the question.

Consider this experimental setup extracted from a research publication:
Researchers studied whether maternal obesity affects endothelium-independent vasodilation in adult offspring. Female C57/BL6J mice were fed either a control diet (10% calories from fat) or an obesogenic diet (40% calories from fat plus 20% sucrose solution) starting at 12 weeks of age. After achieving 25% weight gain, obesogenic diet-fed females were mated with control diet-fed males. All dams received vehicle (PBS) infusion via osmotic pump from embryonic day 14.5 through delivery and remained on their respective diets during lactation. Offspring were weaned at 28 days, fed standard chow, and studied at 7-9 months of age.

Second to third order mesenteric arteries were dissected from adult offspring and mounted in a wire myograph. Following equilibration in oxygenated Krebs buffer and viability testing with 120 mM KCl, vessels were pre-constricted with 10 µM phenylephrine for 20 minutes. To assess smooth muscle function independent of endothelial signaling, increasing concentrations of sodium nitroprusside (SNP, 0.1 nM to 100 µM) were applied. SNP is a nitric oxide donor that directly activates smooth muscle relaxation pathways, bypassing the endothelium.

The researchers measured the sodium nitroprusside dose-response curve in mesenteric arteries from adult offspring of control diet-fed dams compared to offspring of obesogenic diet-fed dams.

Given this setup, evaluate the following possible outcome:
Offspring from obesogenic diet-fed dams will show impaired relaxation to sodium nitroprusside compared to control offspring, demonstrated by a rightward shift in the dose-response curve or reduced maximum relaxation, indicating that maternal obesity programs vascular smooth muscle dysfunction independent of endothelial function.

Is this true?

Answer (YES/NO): NO